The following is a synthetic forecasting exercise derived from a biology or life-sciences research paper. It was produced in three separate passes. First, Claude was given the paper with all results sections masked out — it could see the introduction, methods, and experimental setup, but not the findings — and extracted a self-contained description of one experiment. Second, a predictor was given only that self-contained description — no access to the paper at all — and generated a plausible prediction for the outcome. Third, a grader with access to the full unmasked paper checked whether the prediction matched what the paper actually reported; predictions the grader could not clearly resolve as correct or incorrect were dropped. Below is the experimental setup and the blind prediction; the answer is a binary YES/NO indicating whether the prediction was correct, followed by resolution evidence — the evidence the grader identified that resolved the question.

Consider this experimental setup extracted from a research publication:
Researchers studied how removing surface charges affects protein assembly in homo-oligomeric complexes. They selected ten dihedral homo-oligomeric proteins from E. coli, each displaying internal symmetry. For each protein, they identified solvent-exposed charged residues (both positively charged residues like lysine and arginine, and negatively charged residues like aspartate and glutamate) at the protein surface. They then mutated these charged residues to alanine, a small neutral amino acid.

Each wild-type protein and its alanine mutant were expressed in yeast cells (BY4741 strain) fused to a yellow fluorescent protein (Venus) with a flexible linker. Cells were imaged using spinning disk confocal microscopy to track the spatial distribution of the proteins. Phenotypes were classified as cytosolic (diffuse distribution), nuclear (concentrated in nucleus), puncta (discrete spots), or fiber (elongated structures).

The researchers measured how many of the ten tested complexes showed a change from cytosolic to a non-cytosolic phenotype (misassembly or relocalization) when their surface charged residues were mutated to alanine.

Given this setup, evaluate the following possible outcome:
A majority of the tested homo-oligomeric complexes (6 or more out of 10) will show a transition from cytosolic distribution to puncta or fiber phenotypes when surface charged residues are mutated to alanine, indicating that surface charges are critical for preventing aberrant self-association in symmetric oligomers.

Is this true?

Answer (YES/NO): NO